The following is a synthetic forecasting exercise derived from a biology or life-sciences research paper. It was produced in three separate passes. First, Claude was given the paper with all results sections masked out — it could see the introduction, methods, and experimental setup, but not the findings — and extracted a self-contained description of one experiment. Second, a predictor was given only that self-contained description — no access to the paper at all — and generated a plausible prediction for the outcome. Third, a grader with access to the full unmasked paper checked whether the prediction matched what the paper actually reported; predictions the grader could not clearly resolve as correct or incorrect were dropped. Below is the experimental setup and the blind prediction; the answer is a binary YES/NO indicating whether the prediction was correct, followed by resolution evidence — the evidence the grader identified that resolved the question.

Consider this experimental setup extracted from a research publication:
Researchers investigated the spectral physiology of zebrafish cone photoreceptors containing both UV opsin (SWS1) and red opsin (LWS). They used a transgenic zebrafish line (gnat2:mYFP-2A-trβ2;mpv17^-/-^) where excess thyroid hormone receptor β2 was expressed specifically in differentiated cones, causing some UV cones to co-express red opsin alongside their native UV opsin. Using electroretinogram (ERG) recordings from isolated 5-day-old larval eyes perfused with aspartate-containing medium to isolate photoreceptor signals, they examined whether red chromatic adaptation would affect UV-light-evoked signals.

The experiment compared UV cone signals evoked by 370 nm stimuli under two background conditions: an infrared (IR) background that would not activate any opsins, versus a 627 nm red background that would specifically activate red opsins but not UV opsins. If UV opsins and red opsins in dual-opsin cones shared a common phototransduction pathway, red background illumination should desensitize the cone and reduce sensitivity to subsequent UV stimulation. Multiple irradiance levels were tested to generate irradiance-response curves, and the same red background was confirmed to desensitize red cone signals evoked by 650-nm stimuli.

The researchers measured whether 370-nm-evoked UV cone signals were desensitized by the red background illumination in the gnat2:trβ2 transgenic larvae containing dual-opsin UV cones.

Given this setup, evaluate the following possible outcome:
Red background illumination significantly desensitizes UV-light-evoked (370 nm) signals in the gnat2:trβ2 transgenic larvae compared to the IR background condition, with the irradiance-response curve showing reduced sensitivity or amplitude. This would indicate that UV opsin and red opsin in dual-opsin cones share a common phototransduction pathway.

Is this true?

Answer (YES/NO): NO